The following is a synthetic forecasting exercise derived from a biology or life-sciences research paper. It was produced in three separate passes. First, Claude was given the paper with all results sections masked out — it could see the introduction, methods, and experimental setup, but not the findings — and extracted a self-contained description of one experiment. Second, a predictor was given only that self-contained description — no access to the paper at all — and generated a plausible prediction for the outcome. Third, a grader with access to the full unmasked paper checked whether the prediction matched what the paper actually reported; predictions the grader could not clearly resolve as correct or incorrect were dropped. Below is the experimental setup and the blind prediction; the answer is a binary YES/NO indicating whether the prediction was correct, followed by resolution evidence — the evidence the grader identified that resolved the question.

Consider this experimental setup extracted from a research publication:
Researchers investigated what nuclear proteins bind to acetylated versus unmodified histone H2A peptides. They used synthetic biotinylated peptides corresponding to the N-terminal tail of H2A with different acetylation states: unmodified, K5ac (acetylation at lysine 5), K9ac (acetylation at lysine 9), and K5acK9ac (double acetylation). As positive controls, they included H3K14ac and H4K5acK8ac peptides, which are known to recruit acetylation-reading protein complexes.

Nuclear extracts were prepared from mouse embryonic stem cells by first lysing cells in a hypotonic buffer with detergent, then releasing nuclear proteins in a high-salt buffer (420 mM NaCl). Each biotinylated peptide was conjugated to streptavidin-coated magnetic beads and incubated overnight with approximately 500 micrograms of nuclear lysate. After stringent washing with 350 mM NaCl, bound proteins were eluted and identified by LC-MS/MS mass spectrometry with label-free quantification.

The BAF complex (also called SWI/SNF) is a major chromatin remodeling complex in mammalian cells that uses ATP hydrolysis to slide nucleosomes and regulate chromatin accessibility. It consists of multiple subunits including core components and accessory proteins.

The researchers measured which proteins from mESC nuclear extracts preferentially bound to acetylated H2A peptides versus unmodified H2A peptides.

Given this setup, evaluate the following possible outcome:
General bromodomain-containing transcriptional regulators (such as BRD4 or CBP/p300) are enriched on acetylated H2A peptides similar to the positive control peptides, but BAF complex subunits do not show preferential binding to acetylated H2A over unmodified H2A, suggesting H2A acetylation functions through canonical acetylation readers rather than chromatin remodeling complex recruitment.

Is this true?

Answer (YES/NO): NO